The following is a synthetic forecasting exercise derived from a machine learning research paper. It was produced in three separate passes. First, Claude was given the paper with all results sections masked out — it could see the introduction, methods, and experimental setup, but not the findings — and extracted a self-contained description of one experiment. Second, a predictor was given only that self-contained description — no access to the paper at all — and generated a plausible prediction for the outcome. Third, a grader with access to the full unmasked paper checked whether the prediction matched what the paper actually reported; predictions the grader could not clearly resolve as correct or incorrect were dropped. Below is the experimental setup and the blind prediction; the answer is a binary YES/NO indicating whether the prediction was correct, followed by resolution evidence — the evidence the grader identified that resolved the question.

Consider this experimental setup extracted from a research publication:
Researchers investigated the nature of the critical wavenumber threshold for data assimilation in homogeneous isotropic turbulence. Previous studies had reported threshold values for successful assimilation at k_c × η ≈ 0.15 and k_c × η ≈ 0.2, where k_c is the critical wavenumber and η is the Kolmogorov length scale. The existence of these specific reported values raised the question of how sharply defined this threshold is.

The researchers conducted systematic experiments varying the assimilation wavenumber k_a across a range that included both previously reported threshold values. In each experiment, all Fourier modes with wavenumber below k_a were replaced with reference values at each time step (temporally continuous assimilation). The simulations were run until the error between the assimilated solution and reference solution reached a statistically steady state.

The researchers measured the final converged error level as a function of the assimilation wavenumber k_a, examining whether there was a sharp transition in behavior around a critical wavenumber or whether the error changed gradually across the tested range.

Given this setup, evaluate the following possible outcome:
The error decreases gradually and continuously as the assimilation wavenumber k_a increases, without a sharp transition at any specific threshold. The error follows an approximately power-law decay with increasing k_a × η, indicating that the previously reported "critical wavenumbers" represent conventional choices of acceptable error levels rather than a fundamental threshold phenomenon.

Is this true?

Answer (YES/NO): NO